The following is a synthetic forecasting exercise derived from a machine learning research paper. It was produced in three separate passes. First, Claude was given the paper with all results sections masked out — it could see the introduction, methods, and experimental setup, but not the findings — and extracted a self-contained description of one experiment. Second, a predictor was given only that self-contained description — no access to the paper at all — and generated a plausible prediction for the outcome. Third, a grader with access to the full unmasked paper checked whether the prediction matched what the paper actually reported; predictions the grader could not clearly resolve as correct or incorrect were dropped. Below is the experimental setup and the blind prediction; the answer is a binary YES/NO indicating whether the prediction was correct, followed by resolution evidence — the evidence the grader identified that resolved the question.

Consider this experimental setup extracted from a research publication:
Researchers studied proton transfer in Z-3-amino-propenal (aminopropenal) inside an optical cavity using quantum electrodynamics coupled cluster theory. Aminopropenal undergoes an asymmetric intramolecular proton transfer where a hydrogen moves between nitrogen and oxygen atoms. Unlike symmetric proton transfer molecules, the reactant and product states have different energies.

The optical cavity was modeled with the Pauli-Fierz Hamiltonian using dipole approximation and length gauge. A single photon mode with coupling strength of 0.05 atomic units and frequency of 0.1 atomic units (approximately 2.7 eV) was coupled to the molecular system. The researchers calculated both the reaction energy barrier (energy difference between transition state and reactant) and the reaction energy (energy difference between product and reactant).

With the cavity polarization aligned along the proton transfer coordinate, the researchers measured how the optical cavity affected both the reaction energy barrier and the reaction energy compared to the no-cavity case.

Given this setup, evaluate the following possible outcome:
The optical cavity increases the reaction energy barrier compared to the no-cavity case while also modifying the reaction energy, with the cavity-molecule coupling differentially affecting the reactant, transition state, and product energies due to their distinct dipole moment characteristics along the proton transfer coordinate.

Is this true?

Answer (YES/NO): YES